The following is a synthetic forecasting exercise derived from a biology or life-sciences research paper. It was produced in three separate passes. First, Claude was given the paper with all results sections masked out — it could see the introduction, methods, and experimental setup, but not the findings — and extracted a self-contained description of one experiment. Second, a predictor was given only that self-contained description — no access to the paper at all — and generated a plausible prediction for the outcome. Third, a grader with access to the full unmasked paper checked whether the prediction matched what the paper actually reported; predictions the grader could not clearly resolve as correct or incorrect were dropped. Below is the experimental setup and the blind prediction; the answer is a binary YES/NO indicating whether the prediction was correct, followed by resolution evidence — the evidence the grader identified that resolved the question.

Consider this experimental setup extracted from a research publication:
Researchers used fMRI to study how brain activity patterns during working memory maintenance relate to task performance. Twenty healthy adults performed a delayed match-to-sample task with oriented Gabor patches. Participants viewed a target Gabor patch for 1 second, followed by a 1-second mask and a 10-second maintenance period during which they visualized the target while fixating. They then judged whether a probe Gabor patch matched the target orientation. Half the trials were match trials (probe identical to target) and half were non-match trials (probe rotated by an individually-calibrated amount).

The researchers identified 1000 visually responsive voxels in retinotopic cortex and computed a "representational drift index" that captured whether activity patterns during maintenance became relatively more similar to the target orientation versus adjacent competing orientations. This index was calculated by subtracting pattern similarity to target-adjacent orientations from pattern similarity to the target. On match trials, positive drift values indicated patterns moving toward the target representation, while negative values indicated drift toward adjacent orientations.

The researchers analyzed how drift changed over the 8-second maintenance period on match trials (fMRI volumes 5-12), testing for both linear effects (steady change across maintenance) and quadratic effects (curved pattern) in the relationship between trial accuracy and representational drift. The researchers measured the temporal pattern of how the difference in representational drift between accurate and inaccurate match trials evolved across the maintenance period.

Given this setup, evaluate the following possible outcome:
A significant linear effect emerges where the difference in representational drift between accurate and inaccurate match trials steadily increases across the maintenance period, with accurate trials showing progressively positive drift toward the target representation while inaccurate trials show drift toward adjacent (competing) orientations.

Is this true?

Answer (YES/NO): NO